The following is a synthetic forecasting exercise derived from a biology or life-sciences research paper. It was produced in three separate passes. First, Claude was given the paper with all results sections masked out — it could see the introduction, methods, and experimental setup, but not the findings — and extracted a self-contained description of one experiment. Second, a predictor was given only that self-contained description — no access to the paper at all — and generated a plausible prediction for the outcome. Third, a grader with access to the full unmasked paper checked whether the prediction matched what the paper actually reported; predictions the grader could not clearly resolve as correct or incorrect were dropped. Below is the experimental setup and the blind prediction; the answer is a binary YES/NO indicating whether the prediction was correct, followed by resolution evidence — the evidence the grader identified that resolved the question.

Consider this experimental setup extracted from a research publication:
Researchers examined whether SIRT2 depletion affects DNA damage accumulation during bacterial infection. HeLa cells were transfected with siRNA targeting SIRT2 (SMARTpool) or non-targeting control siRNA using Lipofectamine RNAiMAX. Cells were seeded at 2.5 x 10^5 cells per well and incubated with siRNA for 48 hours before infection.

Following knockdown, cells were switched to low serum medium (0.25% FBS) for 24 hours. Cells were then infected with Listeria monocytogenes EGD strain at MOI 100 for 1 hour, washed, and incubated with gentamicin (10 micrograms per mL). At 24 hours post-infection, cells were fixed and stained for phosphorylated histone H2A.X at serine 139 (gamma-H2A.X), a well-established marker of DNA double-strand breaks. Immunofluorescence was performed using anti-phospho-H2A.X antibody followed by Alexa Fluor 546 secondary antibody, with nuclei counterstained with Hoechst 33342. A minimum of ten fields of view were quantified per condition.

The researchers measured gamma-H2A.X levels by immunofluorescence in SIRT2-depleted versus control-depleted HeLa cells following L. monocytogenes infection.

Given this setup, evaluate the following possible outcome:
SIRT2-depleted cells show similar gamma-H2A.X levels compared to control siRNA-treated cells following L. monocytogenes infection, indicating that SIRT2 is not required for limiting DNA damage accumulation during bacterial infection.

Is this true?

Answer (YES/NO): NO